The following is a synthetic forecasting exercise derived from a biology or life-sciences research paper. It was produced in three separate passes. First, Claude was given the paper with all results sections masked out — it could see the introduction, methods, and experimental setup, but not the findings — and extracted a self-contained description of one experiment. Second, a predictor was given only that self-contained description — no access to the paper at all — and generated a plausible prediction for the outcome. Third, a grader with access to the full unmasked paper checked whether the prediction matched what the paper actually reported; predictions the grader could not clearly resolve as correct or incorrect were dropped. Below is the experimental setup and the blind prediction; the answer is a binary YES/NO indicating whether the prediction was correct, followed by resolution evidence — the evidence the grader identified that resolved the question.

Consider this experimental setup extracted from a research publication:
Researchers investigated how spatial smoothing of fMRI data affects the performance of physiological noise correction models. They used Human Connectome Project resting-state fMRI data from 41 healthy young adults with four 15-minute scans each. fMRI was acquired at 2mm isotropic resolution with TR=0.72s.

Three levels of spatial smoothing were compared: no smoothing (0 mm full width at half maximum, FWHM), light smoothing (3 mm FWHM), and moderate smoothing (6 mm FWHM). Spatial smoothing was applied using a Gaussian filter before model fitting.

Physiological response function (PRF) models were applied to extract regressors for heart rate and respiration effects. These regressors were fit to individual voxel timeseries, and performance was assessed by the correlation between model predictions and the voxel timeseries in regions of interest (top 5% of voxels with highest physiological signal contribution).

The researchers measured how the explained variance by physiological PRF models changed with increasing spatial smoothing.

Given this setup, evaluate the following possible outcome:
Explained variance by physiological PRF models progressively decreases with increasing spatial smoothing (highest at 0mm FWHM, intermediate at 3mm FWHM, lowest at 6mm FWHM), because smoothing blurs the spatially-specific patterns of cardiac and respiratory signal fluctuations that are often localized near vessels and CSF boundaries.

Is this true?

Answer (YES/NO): NO